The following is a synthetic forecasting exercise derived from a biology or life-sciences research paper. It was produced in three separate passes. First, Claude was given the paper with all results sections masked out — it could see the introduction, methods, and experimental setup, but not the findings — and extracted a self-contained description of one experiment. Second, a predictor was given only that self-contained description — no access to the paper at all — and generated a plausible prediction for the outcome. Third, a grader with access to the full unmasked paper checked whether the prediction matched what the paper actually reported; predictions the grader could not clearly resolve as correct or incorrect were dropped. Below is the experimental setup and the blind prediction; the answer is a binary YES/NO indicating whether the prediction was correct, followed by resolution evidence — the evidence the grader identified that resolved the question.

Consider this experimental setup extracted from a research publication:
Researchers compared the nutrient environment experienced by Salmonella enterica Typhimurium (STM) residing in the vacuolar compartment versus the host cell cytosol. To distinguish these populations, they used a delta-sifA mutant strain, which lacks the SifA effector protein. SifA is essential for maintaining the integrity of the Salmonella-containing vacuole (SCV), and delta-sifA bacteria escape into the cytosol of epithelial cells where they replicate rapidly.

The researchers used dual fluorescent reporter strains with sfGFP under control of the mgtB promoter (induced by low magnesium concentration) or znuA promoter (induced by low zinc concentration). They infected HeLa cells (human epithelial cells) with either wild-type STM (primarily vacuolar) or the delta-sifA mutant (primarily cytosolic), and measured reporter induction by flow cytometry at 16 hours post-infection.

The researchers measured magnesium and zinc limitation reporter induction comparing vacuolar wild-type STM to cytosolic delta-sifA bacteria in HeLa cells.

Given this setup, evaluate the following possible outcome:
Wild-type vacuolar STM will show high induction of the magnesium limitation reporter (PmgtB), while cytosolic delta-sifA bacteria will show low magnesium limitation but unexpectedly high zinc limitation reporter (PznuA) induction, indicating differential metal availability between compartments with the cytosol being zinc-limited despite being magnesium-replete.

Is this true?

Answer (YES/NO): NO